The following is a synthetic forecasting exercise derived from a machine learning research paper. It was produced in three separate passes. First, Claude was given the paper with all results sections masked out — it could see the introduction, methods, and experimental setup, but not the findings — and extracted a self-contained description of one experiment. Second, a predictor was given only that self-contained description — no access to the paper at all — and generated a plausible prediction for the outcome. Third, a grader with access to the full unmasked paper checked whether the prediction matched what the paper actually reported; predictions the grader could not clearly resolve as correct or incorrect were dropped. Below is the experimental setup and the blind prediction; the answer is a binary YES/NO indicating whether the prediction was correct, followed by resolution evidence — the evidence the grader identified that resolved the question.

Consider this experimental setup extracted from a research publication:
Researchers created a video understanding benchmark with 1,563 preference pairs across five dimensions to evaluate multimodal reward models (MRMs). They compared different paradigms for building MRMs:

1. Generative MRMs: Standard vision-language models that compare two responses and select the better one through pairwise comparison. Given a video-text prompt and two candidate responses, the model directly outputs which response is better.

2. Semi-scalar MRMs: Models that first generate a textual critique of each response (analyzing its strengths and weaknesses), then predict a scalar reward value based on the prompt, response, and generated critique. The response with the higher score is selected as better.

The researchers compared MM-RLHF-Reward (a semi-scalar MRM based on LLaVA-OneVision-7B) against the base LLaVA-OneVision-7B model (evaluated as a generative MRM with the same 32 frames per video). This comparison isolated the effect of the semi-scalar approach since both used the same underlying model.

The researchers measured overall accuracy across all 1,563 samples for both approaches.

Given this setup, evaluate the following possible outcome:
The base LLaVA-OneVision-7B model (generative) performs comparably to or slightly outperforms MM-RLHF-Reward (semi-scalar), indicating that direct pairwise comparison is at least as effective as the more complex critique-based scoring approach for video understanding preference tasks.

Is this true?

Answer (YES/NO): YES